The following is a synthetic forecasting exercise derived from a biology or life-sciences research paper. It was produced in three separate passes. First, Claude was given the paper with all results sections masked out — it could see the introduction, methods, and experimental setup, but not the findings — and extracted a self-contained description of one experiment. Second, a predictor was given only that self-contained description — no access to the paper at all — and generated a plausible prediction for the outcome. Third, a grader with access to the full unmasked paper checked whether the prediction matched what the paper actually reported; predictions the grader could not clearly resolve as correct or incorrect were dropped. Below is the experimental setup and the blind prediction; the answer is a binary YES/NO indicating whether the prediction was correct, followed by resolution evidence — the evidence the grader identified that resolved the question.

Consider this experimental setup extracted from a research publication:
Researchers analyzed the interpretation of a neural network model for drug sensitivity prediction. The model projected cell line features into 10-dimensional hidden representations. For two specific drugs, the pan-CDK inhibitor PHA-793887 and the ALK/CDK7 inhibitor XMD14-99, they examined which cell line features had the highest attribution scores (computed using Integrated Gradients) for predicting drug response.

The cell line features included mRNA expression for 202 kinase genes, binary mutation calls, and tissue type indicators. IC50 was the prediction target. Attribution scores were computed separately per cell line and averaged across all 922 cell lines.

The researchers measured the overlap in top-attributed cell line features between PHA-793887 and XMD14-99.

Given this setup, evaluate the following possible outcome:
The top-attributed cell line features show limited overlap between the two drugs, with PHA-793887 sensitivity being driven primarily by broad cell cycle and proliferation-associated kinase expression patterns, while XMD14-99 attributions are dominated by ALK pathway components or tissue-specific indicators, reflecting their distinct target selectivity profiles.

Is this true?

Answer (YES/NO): NO